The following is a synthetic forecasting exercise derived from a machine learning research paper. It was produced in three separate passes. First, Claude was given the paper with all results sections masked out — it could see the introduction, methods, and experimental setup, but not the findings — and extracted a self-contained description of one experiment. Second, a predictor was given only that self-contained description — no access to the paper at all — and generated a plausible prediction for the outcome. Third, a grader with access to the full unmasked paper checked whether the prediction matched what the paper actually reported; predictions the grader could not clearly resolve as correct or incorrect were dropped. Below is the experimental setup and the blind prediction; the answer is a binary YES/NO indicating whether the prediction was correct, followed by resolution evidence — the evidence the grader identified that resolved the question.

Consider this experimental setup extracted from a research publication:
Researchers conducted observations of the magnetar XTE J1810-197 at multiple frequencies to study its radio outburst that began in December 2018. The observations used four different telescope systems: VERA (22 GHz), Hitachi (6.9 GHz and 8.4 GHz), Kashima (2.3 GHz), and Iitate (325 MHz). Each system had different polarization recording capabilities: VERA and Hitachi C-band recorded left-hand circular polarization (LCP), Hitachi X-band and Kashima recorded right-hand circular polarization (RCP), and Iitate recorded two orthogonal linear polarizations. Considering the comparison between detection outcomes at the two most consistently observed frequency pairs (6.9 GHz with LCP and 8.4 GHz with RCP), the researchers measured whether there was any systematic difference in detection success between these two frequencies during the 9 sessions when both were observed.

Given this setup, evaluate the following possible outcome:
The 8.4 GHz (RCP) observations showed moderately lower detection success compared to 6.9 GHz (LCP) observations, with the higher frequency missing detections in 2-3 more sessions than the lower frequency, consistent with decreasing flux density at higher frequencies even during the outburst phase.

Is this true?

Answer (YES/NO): NO